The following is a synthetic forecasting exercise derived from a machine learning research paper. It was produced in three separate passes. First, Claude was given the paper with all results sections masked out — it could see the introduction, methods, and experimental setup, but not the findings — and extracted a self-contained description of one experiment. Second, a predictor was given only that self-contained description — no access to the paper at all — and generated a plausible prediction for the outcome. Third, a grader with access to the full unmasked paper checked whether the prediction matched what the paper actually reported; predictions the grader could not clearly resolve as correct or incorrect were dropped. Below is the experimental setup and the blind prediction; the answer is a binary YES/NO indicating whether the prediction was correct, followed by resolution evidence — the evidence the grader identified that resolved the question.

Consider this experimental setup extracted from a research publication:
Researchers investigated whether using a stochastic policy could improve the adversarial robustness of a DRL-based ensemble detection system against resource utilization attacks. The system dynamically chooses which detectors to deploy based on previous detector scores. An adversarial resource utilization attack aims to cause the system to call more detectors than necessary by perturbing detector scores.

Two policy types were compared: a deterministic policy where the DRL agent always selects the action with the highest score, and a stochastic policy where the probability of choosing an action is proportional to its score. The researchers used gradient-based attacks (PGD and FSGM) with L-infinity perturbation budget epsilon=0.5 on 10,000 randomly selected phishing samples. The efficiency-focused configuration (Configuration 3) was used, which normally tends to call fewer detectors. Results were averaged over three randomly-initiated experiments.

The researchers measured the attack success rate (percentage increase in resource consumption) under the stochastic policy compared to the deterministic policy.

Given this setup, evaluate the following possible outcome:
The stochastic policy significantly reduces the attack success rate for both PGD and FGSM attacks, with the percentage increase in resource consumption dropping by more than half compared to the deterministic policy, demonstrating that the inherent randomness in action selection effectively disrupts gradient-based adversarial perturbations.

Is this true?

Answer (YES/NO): YES